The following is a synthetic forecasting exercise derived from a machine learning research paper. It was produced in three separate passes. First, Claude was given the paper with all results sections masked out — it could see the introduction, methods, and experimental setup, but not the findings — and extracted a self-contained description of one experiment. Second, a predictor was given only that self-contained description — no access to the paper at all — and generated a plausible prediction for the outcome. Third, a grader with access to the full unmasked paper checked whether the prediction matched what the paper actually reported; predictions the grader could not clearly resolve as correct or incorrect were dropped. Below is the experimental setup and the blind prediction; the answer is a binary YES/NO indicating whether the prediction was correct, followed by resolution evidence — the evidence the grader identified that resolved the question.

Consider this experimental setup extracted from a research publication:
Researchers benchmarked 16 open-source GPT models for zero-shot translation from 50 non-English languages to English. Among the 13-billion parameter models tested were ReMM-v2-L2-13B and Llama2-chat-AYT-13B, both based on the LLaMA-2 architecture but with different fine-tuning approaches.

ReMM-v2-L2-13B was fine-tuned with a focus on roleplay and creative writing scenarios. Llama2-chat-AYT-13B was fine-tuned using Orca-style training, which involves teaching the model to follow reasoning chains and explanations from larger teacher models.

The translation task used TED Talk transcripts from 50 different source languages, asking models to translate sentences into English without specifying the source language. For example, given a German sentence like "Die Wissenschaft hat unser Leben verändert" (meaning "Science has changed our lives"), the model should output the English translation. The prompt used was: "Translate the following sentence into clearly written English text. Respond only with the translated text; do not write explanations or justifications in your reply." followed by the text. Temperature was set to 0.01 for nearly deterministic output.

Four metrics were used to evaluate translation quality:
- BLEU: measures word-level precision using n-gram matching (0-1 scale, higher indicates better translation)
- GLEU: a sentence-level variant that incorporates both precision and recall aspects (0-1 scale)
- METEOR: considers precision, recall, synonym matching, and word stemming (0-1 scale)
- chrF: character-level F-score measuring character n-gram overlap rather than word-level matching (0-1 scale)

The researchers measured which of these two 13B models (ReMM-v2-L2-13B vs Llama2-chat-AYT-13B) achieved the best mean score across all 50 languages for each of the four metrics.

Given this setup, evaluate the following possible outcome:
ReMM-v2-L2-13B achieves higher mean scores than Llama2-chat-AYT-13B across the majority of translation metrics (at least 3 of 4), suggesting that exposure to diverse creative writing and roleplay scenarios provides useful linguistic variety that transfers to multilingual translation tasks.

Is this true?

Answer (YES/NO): YES